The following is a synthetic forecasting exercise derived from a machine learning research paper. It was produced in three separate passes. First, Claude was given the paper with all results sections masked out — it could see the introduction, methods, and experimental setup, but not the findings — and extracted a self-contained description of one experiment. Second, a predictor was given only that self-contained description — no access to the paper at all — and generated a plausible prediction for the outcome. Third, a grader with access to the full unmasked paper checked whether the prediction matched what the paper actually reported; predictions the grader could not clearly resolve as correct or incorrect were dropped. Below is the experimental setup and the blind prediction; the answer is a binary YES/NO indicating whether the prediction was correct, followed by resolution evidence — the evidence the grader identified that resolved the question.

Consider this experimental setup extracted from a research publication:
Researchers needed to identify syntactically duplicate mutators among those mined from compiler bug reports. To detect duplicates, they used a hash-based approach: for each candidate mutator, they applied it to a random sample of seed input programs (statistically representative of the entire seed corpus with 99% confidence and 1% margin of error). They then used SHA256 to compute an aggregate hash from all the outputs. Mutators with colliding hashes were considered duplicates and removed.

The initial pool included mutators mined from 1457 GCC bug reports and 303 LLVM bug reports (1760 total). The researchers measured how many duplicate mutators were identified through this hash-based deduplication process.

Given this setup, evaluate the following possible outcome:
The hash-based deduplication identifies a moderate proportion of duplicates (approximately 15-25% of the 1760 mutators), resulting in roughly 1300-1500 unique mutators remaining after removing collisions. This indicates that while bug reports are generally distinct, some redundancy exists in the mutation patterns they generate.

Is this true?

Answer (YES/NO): NO